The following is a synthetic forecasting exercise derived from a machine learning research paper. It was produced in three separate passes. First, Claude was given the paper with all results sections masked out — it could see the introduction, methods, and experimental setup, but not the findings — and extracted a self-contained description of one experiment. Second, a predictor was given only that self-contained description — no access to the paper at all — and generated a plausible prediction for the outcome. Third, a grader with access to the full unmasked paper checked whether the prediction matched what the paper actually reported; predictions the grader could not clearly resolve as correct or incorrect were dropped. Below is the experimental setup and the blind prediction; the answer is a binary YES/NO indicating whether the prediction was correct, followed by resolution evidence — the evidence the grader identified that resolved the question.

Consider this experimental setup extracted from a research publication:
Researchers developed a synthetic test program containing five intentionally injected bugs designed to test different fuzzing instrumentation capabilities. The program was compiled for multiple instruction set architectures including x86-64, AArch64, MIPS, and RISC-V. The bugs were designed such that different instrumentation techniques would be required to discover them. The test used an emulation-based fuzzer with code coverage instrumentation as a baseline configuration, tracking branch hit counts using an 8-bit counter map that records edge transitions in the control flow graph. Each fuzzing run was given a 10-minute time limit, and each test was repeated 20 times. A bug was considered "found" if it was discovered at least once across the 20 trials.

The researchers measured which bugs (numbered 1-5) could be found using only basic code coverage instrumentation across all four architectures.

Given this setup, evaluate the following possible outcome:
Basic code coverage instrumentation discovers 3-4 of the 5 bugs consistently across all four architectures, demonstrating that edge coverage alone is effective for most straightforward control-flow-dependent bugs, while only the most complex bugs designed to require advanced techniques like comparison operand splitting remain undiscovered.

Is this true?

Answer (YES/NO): NO